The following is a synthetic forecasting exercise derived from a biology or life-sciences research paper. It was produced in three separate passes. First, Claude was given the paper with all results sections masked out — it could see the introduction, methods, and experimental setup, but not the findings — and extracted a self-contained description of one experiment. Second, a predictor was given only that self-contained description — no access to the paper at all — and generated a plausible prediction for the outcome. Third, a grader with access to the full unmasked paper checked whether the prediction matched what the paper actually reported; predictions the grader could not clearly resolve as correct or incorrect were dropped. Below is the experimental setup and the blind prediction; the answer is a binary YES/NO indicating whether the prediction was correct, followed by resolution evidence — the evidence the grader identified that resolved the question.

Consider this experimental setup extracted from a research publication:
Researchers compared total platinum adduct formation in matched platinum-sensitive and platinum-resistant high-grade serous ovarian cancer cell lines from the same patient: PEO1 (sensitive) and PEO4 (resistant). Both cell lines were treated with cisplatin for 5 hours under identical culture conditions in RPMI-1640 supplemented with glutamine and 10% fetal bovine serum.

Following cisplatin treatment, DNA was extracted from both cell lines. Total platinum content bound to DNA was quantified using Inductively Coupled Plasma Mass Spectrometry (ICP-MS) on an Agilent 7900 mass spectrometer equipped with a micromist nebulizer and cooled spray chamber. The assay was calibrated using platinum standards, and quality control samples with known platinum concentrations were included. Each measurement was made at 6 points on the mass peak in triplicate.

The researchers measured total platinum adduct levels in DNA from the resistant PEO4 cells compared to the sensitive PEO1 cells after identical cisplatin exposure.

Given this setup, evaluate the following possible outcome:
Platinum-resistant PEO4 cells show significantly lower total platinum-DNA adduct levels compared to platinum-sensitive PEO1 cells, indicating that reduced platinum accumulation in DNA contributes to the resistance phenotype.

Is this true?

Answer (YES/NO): YES